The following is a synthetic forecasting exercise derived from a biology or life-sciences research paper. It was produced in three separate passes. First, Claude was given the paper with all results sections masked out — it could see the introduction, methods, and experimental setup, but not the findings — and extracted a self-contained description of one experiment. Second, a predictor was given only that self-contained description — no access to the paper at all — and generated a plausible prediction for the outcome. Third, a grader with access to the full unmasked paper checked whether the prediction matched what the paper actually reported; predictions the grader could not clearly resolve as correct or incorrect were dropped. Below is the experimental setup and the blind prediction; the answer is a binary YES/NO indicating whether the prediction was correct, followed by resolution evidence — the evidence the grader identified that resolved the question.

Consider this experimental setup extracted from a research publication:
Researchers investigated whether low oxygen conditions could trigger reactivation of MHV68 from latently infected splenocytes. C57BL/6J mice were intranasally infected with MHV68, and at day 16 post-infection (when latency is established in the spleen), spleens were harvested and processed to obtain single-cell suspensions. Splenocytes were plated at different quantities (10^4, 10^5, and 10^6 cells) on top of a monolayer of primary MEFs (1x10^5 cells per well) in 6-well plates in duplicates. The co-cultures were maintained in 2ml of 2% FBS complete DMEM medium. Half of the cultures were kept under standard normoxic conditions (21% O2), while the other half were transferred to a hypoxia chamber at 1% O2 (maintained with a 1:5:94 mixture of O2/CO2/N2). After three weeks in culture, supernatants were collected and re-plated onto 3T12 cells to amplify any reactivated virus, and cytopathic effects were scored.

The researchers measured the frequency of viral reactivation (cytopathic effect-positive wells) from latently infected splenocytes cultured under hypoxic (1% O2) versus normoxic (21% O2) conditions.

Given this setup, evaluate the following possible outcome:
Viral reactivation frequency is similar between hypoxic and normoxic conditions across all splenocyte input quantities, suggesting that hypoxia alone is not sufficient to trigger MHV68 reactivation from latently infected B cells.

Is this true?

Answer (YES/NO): YES